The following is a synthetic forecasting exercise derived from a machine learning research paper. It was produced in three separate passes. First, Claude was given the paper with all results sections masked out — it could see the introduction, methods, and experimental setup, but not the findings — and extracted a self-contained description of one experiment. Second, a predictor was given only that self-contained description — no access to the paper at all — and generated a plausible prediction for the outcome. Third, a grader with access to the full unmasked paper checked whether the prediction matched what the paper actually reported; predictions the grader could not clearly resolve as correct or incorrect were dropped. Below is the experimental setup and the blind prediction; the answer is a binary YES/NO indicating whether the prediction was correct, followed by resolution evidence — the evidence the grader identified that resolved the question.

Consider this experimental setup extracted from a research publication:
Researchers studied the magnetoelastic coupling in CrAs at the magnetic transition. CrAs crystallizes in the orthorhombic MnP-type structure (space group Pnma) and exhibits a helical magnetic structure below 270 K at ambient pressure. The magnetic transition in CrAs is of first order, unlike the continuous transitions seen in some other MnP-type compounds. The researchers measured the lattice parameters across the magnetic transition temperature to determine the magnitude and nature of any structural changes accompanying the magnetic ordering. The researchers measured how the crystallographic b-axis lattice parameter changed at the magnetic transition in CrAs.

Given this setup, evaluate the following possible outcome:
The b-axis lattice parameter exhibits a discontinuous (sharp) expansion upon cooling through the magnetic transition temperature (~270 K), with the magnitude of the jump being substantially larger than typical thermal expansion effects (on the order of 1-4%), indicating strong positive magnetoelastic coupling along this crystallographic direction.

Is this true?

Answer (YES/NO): NO